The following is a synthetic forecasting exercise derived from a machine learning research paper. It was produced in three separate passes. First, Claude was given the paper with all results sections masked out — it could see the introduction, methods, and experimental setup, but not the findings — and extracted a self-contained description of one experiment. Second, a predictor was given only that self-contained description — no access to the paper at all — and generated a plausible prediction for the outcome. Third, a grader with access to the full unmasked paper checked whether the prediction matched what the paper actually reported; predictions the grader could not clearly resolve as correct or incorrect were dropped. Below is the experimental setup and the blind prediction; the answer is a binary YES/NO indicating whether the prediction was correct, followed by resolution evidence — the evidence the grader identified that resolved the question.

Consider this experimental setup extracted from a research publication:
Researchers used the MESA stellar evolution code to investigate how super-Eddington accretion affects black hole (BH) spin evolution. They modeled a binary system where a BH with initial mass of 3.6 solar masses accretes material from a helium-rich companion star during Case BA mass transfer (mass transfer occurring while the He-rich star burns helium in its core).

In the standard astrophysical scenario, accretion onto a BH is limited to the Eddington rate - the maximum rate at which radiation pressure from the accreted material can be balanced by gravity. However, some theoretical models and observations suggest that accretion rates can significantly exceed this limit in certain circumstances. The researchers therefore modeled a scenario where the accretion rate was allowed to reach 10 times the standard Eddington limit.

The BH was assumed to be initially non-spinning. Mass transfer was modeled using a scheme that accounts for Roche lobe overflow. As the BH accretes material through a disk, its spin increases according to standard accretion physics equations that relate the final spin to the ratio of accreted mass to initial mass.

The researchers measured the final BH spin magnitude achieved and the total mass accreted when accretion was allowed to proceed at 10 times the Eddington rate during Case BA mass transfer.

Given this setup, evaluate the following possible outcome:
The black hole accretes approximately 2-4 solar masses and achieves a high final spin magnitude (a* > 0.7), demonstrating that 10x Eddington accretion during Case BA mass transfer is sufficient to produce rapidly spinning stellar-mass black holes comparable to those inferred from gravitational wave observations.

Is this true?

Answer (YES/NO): NO